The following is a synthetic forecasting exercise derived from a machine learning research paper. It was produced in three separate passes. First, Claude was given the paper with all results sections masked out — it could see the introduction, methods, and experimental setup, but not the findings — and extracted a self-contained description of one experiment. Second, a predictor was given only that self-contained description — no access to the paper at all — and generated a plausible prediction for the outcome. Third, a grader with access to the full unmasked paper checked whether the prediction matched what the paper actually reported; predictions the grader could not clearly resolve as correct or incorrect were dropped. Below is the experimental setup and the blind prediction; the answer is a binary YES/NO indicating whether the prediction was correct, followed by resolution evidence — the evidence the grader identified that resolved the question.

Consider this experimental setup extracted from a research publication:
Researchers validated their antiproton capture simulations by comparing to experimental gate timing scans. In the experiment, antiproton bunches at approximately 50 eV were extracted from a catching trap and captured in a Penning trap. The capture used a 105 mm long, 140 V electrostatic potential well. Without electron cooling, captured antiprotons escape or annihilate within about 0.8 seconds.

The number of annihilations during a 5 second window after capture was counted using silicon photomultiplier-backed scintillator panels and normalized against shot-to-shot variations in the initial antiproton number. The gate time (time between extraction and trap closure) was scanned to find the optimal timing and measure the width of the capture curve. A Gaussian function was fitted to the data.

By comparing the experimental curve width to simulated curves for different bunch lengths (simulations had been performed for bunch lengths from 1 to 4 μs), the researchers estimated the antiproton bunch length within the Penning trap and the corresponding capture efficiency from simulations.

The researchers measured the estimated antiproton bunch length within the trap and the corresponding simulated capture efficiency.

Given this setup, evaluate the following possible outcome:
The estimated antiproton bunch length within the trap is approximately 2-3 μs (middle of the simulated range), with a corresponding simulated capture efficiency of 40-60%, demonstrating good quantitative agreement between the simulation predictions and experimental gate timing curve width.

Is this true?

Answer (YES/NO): NO